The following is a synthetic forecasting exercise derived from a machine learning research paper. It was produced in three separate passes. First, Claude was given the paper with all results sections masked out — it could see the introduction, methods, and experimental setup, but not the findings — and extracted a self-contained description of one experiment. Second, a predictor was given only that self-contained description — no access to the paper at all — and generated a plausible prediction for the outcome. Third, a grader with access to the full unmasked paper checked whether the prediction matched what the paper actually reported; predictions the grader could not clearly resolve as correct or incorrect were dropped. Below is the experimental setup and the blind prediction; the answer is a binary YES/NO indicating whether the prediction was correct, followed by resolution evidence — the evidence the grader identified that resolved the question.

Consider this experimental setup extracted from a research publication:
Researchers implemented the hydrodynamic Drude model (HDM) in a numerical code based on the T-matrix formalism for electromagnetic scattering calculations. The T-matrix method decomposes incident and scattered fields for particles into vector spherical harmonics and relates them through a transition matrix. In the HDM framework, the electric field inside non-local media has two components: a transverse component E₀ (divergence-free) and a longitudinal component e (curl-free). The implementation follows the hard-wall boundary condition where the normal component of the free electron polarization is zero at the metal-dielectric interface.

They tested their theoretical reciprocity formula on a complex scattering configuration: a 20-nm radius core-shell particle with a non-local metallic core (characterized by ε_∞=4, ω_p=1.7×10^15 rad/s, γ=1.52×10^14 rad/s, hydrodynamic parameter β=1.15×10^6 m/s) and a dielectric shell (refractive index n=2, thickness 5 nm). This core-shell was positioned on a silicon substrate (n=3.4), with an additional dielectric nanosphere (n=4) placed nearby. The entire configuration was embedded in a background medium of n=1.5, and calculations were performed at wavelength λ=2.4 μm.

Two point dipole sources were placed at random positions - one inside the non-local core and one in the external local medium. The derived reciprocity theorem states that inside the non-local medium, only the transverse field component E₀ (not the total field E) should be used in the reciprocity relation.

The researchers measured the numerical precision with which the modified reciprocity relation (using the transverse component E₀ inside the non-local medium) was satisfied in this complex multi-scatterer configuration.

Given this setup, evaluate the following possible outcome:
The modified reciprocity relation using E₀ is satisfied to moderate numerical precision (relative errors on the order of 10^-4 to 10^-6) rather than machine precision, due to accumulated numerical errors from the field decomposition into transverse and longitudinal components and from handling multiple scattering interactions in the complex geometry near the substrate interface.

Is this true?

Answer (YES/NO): NO